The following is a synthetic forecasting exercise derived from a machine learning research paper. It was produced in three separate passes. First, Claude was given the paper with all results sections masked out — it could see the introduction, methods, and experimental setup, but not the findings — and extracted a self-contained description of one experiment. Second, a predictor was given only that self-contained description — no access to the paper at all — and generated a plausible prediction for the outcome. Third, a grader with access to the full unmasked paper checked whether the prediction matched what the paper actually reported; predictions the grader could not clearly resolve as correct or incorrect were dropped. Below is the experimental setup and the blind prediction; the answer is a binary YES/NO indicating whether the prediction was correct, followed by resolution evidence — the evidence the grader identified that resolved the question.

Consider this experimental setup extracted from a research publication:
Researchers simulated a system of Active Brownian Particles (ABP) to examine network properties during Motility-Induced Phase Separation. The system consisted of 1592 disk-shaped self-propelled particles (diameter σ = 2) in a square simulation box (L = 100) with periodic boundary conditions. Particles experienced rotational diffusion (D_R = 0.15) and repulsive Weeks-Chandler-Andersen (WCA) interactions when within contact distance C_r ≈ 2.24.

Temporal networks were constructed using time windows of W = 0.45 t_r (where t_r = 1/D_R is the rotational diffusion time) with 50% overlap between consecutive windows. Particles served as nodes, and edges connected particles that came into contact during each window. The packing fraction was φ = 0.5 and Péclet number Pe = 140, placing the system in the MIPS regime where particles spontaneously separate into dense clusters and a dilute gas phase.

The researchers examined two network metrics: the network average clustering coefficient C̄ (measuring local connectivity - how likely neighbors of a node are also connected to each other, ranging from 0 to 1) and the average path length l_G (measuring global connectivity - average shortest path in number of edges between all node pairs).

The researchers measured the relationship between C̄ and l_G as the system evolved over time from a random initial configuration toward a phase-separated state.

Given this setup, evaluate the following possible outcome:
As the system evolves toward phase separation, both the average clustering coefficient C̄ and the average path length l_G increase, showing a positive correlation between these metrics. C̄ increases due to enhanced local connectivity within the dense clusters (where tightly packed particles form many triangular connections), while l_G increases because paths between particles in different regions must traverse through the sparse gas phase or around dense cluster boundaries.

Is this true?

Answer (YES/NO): YES